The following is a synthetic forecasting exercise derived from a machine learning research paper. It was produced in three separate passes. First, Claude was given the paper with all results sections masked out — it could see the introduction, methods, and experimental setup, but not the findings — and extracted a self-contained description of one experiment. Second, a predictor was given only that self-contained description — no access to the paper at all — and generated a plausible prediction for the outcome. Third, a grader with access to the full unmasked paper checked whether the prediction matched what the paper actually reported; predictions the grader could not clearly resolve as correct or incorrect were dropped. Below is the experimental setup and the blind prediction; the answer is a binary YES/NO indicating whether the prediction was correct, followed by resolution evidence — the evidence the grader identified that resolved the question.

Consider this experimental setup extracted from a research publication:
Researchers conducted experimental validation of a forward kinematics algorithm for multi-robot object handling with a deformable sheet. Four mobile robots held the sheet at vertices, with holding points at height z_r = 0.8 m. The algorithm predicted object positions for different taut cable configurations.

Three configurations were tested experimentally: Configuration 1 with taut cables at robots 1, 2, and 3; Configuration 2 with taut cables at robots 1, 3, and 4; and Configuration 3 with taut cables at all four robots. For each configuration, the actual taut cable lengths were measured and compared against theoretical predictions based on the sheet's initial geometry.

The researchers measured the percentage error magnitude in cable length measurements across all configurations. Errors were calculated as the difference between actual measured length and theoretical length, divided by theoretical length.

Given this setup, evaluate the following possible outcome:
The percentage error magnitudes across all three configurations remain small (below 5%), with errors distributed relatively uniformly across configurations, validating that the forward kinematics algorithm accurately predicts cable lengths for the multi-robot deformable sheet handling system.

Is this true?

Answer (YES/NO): NO